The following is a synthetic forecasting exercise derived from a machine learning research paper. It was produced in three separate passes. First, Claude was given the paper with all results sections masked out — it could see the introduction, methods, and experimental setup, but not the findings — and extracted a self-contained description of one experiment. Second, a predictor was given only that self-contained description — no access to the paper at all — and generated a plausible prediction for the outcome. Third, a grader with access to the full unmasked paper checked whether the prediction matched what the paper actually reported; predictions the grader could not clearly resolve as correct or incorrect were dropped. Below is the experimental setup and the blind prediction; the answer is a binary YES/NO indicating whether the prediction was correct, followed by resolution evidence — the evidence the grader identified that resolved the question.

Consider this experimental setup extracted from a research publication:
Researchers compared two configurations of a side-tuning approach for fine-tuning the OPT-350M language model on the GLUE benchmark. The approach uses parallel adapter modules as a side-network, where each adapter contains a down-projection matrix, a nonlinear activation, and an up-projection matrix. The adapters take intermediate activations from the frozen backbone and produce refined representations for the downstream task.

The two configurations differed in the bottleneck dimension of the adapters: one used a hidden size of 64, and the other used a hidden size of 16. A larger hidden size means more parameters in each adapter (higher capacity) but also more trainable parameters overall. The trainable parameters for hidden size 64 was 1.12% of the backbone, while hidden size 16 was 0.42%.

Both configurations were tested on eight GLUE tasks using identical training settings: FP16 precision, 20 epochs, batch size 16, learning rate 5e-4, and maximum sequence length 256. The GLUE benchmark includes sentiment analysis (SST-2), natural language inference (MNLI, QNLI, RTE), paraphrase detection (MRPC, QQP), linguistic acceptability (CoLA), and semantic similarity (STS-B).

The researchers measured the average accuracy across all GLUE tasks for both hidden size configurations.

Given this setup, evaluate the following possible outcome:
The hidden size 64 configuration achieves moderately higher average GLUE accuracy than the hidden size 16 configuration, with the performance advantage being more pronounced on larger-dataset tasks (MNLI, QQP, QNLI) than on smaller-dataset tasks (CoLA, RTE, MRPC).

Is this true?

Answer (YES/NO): NO